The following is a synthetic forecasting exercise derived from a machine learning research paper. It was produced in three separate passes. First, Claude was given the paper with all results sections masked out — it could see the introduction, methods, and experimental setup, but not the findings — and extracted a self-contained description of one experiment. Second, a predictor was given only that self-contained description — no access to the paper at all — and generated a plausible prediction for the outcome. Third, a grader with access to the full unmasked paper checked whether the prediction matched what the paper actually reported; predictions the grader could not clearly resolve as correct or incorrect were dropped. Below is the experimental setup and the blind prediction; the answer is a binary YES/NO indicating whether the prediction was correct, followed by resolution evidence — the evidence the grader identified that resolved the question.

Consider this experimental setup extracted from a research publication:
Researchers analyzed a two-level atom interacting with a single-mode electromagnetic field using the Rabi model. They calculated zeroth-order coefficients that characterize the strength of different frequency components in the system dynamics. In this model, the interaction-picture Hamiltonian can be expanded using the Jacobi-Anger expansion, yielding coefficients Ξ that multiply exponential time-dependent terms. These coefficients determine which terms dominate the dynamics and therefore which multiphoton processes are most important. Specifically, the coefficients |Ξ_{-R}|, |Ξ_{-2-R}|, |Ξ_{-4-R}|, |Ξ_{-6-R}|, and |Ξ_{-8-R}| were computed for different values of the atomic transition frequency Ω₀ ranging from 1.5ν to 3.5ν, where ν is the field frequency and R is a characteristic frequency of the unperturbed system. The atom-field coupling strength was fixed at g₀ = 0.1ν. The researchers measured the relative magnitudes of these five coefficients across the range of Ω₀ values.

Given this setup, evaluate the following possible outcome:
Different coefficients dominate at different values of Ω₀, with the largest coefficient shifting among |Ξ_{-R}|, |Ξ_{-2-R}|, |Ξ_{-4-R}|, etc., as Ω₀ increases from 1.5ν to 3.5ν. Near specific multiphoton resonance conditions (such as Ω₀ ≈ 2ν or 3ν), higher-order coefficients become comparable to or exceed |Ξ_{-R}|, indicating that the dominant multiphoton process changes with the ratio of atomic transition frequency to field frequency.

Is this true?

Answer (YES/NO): NO